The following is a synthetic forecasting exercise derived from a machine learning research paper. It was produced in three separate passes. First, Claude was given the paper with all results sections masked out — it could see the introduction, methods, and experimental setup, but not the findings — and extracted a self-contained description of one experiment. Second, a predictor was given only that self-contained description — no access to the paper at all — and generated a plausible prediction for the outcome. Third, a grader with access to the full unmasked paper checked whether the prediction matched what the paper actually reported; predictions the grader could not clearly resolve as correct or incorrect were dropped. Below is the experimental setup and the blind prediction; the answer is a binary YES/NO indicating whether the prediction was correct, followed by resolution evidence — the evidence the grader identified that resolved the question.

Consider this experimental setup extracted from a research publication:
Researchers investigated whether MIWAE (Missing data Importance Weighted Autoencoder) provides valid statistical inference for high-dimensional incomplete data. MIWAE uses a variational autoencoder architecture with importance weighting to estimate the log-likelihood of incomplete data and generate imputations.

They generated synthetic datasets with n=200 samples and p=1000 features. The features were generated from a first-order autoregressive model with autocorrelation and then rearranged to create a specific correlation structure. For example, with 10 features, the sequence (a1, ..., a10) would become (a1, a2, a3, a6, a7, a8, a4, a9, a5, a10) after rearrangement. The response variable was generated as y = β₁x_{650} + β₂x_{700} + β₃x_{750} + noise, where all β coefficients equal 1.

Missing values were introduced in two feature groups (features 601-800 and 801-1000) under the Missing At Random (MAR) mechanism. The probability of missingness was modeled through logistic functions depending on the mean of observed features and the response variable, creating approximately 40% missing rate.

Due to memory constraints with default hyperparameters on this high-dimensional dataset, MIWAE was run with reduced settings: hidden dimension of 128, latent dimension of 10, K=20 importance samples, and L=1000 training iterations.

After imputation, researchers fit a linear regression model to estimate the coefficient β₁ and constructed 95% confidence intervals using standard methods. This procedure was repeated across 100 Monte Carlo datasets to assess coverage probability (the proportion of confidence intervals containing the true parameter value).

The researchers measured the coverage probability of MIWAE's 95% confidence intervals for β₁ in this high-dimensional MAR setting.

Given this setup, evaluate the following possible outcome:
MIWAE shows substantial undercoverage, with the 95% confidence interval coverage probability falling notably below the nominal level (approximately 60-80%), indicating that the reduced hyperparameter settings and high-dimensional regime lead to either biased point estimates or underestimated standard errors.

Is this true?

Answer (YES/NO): NO